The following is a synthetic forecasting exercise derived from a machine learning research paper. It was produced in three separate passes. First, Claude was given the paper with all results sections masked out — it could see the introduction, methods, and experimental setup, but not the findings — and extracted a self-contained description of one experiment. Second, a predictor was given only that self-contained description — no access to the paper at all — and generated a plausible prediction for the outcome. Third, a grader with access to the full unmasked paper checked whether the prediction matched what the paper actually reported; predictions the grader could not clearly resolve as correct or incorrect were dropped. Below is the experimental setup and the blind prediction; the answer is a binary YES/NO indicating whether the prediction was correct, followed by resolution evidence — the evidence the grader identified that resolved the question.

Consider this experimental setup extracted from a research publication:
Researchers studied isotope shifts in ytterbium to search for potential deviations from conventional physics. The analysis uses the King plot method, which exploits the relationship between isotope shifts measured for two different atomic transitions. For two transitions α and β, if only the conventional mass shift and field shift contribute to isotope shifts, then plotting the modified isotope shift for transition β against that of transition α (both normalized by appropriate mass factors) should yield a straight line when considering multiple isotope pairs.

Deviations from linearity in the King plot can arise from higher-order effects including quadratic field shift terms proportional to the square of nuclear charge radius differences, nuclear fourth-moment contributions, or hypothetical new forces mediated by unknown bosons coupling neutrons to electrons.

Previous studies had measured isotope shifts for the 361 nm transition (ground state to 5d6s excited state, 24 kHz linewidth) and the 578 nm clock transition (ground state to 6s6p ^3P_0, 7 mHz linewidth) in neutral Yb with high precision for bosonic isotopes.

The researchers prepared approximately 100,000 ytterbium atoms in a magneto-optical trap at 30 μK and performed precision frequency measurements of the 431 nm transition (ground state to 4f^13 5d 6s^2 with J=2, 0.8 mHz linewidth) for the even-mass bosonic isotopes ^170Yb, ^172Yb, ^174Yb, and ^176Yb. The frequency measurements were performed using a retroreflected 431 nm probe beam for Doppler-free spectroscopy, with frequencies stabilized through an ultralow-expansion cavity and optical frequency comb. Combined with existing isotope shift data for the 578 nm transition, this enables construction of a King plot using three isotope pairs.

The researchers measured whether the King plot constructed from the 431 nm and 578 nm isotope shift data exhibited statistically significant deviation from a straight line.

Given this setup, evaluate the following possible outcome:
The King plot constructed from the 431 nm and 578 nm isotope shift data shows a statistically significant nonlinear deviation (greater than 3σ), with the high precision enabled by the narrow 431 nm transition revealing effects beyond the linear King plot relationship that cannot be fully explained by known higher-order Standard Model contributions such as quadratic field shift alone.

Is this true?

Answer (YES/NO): NO